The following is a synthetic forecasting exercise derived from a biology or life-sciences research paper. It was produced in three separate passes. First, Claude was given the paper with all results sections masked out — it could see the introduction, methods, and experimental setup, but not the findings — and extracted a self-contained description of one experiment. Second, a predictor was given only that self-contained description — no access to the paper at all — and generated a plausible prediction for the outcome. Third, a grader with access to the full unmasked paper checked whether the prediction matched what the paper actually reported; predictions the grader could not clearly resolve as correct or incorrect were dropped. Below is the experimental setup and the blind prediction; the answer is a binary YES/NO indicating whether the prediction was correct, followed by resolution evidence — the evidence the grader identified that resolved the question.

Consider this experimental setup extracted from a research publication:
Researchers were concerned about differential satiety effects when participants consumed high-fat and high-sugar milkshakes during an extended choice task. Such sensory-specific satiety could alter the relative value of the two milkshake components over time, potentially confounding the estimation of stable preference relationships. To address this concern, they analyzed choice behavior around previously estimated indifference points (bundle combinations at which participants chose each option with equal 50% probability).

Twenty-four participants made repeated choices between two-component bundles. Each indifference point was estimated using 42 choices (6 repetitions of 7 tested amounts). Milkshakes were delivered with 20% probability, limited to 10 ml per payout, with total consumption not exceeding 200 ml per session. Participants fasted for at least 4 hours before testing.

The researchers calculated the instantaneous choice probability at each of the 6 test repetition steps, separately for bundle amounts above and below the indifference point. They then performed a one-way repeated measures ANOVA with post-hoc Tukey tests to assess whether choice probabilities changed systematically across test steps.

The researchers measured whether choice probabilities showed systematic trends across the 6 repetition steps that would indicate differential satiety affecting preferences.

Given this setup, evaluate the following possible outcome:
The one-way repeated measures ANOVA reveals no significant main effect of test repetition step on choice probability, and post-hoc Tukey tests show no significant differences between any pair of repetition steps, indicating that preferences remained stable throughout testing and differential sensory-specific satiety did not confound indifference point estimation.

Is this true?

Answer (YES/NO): YES